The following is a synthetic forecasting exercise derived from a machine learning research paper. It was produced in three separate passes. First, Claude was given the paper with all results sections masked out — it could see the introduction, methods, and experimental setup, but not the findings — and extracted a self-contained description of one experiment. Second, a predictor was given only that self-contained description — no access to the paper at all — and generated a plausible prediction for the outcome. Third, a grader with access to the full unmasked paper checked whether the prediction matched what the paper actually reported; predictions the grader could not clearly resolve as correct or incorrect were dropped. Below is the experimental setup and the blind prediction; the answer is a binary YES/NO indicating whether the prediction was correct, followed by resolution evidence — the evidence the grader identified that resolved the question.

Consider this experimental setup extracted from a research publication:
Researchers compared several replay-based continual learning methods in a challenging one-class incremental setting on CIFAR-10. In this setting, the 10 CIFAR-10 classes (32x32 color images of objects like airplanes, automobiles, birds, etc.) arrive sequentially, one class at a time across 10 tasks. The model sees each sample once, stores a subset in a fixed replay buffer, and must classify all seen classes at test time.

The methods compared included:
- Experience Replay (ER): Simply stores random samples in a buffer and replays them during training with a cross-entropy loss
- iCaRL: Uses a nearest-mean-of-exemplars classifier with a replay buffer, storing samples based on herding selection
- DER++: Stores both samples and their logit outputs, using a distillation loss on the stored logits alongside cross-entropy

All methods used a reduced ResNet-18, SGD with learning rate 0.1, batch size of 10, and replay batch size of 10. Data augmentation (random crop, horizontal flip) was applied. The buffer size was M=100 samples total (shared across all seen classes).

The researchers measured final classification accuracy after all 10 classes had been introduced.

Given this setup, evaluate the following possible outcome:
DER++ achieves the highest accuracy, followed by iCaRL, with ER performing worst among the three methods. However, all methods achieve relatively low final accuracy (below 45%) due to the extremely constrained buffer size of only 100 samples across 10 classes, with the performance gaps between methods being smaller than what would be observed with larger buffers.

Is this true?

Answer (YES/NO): NO